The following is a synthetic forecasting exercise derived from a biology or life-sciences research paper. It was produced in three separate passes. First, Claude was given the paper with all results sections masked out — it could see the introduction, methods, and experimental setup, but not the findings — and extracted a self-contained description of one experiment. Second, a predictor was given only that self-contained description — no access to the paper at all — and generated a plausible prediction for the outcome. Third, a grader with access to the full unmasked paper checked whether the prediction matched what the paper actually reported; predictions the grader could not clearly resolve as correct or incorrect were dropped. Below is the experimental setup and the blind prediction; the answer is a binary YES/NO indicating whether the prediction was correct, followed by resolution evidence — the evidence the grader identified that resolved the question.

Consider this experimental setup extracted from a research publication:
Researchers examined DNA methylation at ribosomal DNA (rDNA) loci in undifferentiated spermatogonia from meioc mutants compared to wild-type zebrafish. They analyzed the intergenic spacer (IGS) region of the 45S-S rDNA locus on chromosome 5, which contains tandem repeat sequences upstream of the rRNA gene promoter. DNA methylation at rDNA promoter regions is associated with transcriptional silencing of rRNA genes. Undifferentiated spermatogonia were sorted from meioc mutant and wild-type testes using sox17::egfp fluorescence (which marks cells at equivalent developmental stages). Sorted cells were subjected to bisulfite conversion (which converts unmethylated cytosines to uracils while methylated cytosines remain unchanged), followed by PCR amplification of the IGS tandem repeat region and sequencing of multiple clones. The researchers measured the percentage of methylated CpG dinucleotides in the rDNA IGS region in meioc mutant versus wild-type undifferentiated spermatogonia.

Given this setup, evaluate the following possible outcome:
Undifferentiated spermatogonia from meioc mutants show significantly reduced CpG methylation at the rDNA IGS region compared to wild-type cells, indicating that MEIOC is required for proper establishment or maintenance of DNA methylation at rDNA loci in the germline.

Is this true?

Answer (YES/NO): NO